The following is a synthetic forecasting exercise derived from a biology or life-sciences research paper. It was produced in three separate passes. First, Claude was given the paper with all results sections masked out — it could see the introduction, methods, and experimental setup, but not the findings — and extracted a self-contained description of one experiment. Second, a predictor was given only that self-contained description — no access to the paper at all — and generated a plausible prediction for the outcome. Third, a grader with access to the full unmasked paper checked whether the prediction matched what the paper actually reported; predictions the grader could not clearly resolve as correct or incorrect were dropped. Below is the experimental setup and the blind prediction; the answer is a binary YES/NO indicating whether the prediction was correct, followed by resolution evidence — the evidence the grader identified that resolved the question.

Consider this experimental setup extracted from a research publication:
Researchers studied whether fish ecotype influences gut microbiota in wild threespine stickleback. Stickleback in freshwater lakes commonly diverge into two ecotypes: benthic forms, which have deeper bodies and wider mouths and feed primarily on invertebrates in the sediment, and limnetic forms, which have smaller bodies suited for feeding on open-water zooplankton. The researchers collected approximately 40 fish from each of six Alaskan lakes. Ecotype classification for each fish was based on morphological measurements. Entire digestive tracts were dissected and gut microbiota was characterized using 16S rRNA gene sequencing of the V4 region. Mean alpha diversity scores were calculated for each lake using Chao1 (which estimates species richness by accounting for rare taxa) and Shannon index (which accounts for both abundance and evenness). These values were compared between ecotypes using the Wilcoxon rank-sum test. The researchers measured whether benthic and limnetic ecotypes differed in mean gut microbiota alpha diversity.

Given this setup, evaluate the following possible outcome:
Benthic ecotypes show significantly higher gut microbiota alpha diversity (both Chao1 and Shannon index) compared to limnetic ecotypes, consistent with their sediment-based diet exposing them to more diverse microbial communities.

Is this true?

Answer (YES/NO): NO